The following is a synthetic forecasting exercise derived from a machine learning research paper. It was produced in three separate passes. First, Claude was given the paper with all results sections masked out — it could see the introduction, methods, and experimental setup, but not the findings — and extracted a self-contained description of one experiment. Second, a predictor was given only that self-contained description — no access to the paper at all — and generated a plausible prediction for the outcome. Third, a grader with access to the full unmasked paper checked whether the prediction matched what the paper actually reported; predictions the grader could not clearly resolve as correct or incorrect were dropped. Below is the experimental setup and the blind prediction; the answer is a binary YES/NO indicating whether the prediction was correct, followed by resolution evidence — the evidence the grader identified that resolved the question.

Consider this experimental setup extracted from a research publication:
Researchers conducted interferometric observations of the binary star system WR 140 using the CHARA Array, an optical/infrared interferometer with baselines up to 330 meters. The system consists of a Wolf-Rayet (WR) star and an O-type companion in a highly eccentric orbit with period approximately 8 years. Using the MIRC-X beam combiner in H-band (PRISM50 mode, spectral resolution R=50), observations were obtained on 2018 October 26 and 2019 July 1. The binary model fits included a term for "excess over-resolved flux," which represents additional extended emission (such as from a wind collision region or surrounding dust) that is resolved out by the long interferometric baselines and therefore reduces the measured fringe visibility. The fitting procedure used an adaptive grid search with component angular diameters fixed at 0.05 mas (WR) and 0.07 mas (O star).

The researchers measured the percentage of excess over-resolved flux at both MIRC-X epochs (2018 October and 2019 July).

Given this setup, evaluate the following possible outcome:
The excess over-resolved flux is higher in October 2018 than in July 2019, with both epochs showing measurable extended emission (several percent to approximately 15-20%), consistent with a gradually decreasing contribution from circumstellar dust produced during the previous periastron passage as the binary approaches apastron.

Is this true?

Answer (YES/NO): NO